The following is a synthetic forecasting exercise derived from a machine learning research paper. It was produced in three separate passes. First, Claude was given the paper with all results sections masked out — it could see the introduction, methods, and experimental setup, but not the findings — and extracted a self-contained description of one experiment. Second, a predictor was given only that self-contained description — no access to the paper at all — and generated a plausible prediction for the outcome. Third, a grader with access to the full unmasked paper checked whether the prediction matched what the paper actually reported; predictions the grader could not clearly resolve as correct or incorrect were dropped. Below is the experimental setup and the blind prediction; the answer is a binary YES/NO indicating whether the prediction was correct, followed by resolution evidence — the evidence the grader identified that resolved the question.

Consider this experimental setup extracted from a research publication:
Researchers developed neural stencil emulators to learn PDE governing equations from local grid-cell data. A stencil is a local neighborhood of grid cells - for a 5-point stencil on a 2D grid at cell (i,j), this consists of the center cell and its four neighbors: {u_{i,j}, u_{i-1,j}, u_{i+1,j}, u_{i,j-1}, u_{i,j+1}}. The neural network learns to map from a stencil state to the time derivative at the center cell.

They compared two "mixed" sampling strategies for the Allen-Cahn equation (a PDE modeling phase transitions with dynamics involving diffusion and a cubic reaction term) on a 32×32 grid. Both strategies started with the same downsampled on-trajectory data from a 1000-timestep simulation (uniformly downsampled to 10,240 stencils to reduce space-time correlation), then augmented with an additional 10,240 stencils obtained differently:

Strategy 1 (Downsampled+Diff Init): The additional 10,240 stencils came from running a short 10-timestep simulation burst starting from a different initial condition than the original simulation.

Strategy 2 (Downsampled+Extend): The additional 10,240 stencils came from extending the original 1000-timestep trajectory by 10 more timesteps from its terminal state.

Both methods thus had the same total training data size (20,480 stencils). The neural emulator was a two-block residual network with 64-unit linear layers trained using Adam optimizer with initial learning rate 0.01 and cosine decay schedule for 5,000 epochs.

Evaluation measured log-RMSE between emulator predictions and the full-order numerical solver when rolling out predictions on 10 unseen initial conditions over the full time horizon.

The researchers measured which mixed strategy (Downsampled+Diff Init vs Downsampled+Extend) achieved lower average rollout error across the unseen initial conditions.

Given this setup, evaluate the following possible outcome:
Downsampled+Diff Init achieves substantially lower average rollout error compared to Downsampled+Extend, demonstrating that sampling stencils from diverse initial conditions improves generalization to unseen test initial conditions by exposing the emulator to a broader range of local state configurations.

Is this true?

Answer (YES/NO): NO